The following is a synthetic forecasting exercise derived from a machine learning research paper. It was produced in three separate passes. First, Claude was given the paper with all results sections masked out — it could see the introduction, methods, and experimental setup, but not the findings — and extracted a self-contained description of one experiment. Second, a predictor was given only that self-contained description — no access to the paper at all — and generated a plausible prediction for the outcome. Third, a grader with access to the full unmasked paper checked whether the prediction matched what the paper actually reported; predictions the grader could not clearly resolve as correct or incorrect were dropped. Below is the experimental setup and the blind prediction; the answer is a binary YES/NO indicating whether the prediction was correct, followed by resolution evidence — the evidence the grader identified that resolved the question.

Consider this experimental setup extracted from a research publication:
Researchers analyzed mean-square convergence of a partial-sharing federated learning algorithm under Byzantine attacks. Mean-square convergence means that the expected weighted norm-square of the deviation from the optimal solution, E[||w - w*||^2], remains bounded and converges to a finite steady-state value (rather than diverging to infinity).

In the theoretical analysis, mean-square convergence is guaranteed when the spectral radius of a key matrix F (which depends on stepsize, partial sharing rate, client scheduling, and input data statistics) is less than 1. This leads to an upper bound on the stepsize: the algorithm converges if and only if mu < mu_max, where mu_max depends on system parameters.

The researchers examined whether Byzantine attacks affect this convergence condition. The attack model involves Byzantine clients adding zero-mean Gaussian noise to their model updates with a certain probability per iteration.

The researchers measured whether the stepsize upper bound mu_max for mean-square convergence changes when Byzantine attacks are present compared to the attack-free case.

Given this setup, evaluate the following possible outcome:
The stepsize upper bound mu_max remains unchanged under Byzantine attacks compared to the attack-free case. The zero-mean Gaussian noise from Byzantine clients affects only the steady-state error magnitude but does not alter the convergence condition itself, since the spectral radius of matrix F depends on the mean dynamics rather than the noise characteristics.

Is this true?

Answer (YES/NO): YES